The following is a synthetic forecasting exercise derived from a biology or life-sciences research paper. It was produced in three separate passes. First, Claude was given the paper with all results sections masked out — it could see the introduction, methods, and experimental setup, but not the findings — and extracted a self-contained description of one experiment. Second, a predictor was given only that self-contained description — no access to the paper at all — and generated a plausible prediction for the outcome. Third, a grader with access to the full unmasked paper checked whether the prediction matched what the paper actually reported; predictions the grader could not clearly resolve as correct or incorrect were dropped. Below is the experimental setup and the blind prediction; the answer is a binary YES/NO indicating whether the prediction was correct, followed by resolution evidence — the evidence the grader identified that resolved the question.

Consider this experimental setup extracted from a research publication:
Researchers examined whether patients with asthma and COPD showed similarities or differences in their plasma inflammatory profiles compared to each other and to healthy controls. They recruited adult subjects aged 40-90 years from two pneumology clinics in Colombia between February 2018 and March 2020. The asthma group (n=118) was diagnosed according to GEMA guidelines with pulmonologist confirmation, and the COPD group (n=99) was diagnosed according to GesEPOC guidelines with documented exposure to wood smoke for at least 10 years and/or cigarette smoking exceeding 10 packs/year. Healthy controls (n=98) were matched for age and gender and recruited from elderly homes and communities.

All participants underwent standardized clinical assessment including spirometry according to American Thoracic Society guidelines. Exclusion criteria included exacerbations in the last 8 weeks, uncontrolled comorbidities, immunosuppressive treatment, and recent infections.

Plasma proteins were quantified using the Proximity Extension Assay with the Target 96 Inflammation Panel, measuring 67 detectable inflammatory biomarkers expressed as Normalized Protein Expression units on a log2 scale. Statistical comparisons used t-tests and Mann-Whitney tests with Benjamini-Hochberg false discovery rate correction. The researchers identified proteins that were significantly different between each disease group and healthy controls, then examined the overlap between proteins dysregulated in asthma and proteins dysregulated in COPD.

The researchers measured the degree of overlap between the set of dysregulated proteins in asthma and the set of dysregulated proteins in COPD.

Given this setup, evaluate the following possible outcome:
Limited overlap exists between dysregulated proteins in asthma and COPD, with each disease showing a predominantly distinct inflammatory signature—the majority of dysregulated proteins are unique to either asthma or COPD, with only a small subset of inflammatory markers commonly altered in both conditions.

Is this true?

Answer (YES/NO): YES